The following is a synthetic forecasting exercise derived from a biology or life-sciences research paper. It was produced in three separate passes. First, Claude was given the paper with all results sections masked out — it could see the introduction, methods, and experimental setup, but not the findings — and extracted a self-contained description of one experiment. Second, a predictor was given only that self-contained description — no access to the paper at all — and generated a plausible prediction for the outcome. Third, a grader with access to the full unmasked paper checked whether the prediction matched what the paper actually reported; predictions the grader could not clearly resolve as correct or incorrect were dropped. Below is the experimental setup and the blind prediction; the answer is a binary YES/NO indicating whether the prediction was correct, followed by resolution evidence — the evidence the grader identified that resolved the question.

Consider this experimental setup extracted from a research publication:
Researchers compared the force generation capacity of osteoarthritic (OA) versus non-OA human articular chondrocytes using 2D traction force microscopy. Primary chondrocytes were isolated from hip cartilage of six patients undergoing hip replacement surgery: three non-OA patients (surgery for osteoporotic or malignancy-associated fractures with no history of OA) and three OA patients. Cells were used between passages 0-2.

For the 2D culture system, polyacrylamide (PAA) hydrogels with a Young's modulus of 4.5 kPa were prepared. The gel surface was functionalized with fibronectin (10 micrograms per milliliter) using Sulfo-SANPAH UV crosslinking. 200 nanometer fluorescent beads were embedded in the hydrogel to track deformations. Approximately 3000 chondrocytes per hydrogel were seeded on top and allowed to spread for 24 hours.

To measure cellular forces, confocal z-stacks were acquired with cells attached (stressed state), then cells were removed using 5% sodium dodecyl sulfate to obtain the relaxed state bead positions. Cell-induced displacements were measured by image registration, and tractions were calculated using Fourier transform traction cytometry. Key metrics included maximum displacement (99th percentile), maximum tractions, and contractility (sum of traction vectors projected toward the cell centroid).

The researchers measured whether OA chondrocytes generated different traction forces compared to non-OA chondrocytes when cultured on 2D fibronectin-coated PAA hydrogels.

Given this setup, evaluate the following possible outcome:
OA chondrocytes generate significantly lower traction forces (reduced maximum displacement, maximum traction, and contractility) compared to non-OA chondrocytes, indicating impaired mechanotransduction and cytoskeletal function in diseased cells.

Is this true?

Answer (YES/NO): NO